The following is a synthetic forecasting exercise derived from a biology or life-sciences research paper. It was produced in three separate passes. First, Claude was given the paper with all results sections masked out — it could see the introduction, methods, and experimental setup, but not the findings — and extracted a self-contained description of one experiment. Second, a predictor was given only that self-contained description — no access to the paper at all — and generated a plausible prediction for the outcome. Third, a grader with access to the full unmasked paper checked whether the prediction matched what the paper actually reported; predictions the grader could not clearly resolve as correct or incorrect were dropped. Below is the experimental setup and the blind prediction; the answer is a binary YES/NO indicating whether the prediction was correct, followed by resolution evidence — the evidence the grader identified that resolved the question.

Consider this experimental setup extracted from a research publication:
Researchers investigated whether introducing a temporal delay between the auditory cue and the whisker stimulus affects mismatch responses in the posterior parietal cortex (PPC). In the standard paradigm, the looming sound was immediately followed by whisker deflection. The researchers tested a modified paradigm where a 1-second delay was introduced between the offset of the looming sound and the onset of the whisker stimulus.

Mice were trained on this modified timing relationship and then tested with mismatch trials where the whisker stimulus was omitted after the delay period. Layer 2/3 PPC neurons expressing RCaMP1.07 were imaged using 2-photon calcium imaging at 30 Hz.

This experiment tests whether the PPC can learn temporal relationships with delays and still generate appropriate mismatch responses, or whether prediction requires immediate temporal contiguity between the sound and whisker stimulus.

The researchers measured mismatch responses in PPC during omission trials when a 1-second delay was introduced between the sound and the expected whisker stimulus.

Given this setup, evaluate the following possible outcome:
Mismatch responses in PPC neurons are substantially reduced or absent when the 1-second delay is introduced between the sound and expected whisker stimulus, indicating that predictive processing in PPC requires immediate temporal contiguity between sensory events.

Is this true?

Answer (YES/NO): NO